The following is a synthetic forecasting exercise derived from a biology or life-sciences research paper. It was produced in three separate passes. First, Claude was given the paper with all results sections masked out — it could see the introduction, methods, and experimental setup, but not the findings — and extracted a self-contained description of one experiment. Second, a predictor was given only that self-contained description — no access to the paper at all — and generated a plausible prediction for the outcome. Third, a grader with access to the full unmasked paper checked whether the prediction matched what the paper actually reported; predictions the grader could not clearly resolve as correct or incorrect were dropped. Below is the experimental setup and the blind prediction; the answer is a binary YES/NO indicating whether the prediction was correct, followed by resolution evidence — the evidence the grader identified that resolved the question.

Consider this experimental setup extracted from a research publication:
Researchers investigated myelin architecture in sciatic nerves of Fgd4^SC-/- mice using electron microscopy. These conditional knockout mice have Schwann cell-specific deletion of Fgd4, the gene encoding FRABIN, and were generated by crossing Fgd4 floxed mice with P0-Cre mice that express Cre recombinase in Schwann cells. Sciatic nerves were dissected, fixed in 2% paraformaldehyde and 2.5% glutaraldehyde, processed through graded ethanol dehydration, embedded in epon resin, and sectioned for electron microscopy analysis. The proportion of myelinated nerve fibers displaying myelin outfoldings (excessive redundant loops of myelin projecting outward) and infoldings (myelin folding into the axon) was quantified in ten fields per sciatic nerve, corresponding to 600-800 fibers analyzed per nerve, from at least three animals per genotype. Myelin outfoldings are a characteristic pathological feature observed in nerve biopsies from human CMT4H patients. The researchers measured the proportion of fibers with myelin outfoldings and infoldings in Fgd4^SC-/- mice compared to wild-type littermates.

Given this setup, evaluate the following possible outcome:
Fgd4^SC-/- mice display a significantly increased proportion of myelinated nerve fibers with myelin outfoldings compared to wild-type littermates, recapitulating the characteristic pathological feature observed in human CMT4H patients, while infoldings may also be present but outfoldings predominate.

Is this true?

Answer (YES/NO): YES